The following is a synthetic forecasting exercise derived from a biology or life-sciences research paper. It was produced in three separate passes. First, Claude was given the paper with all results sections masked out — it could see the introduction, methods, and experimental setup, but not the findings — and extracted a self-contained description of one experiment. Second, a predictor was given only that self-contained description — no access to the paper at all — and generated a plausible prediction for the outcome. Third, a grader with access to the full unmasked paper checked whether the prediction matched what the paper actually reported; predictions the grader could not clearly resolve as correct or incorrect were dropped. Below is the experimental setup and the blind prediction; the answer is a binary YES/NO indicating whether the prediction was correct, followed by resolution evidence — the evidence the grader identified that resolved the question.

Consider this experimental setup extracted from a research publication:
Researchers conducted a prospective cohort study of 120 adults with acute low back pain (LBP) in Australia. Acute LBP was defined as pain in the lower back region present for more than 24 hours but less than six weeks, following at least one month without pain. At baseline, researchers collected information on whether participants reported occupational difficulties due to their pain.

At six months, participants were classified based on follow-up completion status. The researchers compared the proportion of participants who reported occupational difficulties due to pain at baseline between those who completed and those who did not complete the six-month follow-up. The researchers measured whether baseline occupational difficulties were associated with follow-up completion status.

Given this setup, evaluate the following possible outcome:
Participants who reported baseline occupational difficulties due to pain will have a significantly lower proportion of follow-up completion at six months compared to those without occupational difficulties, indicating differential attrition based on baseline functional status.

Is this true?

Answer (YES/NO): YES